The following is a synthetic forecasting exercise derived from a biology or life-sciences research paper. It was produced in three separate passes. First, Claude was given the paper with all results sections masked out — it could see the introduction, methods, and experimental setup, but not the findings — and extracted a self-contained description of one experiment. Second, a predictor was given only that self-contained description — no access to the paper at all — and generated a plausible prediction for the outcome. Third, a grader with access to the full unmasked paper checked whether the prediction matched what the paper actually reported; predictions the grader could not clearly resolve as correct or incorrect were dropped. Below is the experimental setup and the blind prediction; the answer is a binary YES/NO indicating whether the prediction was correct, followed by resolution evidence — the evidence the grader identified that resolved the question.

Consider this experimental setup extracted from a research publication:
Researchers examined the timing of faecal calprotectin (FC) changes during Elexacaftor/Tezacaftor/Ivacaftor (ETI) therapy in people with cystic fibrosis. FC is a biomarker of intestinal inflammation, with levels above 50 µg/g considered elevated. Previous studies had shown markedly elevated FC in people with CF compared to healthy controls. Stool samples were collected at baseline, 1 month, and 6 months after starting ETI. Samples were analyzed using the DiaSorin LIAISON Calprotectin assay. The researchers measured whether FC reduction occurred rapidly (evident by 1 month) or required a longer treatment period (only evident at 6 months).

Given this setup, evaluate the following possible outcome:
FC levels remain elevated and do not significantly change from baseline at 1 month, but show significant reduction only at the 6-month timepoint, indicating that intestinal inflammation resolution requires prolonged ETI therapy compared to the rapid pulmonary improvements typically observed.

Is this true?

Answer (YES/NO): NO